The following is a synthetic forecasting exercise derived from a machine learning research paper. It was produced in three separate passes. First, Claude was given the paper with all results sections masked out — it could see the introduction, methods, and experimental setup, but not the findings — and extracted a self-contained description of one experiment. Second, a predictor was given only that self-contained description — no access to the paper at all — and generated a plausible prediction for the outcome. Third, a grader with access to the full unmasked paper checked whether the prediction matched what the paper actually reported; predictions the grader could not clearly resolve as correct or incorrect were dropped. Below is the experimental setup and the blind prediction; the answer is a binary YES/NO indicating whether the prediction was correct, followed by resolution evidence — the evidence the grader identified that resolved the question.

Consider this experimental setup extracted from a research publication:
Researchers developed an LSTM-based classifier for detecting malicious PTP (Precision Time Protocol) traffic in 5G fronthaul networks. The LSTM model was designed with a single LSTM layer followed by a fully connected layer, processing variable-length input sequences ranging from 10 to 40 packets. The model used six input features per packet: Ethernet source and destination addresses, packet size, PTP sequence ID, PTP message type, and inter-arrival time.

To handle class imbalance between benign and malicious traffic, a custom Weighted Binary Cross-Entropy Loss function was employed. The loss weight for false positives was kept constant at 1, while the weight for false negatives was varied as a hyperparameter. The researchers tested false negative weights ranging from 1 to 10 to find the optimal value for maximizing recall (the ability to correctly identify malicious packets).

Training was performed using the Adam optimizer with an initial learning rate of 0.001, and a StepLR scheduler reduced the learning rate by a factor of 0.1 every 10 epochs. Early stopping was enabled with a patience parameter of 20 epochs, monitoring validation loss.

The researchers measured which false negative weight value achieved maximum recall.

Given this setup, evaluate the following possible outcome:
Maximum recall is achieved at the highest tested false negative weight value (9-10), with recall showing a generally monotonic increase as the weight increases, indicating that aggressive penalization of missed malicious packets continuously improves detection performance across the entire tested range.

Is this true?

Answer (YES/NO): NO